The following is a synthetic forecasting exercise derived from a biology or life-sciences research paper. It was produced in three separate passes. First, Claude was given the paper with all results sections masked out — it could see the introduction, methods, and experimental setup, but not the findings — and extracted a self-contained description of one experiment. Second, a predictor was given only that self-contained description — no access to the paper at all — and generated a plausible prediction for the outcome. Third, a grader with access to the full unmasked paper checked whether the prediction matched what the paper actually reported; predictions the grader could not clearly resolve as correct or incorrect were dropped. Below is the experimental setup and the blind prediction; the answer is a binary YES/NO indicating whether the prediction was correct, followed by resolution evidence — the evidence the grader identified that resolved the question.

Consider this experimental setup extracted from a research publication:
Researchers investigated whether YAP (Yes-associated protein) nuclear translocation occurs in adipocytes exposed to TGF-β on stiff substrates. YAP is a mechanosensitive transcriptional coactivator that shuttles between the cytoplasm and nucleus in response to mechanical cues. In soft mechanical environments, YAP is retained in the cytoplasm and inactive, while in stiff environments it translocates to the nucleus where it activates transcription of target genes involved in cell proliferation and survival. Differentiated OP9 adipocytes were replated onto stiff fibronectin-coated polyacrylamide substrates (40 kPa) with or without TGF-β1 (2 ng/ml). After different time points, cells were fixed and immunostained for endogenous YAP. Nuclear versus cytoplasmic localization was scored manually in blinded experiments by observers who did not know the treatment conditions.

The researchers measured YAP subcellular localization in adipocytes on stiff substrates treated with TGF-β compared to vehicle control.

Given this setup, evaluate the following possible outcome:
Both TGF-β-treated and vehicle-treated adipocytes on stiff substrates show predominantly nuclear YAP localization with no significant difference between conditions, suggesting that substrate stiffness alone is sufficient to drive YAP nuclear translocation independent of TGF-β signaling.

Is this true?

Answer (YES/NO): NO